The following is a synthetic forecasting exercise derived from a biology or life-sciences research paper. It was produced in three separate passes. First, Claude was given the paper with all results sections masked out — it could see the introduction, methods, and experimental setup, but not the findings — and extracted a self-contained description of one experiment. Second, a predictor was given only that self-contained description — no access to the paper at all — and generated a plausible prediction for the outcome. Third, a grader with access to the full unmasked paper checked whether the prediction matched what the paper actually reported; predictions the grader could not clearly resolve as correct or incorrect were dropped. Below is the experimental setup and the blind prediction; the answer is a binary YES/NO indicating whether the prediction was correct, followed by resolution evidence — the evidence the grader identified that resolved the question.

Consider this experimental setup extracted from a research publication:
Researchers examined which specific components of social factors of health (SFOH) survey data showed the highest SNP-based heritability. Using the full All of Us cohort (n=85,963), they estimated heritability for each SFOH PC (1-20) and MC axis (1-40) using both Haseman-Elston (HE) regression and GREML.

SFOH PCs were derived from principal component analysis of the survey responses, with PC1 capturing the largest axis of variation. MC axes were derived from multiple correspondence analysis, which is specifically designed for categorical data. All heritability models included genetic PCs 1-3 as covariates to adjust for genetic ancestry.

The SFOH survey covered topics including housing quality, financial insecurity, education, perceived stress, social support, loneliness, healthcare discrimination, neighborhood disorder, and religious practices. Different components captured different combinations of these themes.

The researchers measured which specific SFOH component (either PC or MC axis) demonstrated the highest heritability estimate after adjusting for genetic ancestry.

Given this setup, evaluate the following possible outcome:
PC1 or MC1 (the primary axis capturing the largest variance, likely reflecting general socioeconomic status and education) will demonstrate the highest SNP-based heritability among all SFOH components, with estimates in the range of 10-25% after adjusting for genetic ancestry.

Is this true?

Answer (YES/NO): NO